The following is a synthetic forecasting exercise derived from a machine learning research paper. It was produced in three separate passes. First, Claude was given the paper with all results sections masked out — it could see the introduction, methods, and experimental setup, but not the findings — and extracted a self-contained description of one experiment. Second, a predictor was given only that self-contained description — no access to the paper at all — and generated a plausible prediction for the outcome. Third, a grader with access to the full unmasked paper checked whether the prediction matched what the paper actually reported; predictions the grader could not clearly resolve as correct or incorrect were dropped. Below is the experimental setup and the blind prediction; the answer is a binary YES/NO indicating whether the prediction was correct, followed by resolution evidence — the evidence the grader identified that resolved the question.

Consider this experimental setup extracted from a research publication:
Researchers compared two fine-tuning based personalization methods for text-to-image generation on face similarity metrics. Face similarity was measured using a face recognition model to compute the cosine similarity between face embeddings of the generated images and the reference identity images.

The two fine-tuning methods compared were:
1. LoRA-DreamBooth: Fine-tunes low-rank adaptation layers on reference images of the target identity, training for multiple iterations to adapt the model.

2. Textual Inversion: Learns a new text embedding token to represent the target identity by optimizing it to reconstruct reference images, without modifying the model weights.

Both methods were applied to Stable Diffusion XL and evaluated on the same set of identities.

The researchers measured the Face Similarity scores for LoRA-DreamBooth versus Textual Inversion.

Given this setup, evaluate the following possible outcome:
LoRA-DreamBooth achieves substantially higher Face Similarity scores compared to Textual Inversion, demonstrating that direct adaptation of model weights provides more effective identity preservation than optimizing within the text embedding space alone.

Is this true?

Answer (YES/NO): YES